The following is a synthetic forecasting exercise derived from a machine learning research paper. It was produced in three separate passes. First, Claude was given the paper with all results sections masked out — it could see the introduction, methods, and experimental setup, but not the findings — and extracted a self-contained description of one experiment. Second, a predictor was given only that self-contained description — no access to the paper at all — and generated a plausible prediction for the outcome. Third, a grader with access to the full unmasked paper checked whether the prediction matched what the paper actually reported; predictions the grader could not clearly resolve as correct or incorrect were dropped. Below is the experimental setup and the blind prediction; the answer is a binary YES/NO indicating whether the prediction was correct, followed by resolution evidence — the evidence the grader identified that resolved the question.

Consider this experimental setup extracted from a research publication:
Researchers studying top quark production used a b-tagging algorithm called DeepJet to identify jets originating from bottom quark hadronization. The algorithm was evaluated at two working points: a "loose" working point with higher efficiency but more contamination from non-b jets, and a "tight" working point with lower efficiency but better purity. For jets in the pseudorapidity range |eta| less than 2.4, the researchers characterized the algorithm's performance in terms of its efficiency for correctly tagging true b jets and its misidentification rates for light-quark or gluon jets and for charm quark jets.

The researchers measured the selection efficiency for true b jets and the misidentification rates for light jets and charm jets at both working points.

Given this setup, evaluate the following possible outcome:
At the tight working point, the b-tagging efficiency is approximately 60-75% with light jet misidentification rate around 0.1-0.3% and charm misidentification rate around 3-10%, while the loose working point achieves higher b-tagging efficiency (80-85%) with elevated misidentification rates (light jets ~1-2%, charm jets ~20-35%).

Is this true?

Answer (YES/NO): NO